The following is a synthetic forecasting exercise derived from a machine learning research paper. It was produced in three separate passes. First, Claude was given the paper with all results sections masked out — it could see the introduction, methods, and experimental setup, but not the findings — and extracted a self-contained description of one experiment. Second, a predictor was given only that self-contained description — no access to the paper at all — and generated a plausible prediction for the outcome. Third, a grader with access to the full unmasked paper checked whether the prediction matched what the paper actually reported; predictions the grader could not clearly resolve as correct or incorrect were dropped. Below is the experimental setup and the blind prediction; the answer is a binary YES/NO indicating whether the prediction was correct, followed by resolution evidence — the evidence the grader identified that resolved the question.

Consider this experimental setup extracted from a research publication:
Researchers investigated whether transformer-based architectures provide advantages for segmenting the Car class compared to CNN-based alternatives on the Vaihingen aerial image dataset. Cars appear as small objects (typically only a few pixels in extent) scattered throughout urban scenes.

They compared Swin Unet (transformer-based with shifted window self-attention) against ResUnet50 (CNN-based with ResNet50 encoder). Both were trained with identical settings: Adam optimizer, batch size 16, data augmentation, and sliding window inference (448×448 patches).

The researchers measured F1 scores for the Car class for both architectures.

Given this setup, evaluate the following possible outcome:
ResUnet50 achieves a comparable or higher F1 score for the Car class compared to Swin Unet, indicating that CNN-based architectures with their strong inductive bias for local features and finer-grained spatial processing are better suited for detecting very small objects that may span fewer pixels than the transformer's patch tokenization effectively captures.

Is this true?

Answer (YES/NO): NO